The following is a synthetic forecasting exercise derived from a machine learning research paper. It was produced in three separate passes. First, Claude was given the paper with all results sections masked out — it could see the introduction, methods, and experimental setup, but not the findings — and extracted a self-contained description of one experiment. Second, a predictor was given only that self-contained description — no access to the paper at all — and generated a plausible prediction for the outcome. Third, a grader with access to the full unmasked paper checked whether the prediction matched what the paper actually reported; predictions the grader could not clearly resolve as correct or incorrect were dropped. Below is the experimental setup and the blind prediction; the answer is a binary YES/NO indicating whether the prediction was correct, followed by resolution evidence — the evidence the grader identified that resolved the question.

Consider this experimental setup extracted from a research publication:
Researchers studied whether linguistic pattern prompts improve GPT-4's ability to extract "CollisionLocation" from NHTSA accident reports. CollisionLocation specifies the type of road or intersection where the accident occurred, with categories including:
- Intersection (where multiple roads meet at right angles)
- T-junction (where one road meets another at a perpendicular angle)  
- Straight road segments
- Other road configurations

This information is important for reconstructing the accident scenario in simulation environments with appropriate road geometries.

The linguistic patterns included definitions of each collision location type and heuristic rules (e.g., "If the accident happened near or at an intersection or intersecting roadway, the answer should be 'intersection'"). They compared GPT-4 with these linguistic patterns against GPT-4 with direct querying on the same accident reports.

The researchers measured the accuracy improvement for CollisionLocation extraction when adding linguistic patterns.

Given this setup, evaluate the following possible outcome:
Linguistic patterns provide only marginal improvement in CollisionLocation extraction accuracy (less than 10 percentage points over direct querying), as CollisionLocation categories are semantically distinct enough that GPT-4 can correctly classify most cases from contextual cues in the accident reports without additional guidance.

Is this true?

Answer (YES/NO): YES